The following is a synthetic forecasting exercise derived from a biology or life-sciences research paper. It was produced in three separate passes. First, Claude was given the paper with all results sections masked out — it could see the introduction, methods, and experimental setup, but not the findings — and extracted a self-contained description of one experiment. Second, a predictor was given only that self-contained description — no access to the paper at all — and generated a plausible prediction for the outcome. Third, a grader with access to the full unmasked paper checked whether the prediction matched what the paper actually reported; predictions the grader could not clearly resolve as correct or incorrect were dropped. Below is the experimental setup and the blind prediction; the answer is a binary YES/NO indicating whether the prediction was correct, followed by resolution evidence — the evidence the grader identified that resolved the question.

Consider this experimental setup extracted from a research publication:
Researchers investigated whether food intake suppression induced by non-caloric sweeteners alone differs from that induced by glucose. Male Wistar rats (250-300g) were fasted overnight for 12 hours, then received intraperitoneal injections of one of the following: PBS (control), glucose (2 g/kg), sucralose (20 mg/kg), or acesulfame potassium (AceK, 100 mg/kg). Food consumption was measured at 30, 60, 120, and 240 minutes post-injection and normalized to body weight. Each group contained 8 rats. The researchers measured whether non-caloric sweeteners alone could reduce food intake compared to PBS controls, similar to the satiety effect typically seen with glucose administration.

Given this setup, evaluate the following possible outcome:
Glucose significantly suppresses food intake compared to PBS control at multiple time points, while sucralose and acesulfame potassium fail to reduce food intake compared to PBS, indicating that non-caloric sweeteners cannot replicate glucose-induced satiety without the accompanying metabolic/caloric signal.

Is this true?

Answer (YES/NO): NO